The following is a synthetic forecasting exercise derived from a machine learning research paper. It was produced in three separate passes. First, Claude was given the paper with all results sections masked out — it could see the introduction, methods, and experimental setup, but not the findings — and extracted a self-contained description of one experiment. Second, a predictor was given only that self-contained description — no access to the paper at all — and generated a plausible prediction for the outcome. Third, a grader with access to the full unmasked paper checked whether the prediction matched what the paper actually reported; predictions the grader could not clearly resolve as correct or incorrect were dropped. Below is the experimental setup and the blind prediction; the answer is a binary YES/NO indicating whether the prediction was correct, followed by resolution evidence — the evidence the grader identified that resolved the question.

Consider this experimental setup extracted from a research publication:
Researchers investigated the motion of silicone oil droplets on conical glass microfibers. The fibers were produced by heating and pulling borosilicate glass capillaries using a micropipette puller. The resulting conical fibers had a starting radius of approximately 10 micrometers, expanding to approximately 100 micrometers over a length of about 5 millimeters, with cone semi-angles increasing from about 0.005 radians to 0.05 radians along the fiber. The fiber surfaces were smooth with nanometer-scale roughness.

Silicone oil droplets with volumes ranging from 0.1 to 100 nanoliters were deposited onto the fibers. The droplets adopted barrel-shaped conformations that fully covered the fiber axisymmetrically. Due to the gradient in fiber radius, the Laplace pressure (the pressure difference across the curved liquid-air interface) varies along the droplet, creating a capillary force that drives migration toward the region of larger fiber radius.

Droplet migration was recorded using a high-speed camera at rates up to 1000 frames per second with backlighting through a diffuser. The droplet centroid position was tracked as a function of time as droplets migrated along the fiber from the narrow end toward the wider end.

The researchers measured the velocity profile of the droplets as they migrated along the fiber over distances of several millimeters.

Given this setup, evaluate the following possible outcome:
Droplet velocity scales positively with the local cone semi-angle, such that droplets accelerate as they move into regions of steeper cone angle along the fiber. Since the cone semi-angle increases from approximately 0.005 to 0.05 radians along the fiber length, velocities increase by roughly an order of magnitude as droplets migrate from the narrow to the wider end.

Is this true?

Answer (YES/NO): NO